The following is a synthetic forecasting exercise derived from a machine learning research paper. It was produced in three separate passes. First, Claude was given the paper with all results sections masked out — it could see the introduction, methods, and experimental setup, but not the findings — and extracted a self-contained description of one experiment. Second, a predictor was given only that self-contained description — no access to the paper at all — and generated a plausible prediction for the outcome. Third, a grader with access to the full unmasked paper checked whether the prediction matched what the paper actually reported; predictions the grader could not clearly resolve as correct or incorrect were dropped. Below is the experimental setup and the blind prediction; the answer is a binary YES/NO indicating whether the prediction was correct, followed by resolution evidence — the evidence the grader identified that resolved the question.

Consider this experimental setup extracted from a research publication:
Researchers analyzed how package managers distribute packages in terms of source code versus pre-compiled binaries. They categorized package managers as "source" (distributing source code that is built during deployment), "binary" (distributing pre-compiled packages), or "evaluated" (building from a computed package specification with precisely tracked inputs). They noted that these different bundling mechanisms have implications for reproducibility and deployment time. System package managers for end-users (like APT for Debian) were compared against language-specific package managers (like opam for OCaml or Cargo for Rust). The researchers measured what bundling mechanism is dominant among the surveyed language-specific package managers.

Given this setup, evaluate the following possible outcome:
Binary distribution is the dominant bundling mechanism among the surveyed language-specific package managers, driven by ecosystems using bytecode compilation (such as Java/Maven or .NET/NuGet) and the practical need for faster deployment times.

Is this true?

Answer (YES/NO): NO